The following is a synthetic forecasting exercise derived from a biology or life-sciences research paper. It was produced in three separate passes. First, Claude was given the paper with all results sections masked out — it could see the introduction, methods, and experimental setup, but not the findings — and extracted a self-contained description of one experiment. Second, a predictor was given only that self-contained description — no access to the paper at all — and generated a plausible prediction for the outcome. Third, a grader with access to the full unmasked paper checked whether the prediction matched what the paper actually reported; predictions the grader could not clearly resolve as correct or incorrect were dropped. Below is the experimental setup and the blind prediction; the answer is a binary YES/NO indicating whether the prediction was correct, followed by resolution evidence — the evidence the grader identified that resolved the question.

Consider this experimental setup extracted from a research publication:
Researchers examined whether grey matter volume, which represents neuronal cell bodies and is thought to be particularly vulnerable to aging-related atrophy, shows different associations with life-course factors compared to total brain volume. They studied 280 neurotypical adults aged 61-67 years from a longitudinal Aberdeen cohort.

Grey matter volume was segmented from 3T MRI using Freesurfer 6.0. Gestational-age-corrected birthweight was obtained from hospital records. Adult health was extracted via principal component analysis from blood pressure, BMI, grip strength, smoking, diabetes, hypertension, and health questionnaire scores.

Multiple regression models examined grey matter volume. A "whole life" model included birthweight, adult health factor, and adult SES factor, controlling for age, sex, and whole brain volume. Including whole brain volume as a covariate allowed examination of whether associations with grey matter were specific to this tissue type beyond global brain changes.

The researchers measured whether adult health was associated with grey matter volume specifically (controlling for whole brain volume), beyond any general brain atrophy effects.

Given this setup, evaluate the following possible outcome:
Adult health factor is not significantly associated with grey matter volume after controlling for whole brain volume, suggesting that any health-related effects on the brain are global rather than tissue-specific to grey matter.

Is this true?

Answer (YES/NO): YES